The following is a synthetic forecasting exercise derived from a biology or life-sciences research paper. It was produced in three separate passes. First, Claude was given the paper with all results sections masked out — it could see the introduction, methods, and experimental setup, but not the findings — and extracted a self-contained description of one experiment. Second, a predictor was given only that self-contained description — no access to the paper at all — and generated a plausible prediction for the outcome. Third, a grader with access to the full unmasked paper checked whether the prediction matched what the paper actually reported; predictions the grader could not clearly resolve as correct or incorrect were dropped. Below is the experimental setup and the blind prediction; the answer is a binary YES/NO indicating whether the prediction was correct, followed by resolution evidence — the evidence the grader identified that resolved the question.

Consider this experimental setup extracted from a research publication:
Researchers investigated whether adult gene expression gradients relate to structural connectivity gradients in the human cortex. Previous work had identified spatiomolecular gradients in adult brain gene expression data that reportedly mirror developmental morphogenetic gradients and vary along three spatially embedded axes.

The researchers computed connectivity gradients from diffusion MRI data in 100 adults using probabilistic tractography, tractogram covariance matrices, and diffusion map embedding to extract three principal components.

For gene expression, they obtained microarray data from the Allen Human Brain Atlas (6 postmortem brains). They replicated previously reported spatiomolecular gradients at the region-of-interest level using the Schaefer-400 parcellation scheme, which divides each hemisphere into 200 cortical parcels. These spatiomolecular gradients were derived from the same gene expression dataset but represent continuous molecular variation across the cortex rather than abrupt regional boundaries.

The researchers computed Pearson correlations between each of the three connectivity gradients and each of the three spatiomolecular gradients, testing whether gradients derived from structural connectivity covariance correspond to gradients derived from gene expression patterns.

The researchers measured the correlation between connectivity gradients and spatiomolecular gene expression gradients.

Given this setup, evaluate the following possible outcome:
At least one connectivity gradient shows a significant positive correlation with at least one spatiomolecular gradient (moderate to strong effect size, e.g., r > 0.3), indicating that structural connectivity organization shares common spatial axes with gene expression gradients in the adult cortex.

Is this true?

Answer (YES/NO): YES